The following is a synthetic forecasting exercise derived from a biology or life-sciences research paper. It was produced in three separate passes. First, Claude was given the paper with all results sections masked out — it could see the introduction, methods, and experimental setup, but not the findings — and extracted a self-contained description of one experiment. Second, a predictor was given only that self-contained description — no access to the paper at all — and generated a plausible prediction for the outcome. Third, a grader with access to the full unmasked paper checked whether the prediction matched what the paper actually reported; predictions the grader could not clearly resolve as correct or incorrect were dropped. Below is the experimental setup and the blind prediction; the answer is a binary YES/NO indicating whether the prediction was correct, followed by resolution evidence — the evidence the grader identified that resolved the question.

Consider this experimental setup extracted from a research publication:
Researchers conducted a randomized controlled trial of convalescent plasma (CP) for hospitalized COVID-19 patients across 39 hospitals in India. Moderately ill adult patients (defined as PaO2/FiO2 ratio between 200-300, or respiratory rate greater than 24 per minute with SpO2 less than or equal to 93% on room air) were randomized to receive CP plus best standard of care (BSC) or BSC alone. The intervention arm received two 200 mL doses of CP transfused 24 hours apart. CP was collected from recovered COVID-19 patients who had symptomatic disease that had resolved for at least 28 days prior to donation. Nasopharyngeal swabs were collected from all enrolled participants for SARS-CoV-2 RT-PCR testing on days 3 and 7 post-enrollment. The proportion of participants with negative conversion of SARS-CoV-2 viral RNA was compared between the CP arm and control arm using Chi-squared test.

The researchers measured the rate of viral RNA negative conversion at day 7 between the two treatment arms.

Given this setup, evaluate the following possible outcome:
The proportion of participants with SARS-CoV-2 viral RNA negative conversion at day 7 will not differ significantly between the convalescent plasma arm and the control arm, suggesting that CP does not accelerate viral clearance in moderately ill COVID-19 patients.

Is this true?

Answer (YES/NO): NO